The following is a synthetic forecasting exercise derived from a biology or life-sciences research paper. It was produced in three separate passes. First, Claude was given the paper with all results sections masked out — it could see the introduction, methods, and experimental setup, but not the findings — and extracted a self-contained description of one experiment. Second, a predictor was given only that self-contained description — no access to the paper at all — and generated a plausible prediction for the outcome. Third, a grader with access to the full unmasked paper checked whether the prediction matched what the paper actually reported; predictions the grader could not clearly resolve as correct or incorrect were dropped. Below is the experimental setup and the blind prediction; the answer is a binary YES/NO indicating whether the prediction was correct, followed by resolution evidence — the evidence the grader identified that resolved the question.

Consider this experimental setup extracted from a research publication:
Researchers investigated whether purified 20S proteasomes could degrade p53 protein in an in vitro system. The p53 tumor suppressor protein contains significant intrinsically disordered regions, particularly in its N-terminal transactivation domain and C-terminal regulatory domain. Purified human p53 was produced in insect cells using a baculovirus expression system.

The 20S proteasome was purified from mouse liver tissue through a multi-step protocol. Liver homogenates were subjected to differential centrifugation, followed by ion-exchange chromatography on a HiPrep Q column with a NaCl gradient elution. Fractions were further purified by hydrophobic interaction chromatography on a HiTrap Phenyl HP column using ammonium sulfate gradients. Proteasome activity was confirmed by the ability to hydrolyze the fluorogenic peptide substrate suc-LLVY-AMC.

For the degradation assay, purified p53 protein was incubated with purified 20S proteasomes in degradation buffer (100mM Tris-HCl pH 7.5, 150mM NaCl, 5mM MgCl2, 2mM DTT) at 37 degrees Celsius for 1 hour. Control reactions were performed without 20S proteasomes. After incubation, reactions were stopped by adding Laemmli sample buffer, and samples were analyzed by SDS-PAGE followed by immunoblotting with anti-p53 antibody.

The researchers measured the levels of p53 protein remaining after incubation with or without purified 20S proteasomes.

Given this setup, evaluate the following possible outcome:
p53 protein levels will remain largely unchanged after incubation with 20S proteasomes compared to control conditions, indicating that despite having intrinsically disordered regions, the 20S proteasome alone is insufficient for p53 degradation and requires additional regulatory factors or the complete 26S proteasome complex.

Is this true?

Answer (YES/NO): NO